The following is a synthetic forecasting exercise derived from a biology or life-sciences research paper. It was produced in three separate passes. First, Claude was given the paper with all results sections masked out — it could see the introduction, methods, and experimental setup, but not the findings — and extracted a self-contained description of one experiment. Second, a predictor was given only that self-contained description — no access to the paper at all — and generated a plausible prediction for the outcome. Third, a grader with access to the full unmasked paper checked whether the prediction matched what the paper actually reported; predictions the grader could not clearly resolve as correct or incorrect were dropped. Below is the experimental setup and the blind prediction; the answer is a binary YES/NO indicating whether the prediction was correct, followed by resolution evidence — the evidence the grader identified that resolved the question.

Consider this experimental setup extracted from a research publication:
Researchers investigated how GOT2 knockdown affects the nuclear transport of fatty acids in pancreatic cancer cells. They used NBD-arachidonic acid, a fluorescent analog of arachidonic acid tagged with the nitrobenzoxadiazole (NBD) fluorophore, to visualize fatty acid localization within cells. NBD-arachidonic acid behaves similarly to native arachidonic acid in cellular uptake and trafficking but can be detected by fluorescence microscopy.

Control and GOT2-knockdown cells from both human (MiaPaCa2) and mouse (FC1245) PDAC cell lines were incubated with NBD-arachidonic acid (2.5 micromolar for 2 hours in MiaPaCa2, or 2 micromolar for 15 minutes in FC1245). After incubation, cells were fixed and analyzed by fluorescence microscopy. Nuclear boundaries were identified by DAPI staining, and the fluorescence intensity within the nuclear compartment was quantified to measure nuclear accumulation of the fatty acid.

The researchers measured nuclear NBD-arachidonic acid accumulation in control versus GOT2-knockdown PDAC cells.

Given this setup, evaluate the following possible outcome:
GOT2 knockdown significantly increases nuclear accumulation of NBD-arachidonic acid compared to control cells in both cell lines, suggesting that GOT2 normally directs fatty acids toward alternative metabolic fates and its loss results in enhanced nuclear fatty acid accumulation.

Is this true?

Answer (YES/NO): NO